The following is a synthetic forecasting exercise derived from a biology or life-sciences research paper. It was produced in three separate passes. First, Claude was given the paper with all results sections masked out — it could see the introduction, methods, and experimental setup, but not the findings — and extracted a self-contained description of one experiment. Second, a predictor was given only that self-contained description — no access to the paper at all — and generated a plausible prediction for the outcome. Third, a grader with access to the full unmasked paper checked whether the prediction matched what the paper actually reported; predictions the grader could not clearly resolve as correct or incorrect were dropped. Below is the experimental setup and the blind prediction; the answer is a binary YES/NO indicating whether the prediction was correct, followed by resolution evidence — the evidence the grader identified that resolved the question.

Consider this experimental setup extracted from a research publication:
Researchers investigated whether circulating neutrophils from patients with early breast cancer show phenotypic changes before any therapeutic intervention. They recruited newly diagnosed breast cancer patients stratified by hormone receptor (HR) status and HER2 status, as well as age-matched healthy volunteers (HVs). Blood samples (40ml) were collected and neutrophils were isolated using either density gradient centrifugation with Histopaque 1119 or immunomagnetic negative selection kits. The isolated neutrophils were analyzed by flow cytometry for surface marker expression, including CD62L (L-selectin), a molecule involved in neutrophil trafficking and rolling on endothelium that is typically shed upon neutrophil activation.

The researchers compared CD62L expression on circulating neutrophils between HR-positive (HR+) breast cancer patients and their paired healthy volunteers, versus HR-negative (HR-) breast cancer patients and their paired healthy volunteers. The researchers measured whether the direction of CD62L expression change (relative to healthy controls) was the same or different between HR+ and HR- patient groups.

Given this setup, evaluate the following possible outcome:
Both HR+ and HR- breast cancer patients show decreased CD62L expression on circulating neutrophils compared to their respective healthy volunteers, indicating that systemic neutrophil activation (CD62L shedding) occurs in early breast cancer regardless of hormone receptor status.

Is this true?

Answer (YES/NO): NO